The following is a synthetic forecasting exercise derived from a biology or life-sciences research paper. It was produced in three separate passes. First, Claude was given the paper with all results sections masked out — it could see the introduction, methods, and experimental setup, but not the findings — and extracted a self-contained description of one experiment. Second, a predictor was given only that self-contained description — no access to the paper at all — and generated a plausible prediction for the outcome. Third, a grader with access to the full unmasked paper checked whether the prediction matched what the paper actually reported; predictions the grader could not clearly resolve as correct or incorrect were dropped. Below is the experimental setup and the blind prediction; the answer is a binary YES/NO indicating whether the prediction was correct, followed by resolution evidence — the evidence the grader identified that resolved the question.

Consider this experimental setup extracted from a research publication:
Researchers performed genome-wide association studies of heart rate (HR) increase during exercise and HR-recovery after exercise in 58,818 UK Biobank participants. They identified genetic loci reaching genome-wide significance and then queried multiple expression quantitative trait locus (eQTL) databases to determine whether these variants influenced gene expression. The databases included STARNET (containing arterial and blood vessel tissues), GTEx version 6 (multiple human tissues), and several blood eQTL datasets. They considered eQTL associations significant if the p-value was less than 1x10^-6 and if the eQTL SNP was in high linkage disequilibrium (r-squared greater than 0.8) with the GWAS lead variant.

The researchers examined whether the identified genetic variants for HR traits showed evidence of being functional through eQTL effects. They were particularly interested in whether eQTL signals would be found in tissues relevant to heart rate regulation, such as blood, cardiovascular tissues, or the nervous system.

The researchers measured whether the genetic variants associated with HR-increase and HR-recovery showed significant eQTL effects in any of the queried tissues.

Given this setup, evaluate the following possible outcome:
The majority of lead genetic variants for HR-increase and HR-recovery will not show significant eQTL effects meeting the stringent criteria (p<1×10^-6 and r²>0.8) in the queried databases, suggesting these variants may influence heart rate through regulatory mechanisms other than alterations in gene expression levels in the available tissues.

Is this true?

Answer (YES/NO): YES